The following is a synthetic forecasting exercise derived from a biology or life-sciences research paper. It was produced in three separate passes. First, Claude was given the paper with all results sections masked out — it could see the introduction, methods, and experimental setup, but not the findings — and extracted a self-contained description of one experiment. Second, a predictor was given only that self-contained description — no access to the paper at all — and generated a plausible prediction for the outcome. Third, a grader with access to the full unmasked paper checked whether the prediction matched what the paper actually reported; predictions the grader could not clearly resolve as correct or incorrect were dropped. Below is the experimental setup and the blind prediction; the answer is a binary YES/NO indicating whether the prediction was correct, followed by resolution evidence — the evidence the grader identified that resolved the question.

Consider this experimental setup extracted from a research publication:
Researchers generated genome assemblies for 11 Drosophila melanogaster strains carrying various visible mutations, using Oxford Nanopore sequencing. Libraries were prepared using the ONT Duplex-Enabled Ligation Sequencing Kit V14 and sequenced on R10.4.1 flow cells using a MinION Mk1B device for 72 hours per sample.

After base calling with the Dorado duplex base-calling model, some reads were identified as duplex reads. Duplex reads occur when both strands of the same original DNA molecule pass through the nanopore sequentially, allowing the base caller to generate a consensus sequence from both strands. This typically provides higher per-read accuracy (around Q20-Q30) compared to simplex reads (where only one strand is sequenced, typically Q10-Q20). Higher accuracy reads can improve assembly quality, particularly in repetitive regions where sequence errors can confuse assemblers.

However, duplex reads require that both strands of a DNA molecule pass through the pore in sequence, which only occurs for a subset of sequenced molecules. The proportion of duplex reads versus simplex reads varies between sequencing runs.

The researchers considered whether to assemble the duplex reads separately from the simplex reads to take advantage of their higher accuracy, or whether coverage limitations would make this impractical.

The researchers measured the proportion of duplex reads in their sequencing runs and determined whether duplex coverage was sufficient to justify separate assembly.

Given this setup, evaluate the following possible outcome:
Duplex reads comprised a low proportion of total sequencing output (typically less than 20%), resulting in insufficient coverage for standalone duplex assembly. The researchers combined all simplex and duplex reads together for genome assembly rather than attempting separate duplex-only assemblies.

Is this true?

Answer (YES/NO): YES